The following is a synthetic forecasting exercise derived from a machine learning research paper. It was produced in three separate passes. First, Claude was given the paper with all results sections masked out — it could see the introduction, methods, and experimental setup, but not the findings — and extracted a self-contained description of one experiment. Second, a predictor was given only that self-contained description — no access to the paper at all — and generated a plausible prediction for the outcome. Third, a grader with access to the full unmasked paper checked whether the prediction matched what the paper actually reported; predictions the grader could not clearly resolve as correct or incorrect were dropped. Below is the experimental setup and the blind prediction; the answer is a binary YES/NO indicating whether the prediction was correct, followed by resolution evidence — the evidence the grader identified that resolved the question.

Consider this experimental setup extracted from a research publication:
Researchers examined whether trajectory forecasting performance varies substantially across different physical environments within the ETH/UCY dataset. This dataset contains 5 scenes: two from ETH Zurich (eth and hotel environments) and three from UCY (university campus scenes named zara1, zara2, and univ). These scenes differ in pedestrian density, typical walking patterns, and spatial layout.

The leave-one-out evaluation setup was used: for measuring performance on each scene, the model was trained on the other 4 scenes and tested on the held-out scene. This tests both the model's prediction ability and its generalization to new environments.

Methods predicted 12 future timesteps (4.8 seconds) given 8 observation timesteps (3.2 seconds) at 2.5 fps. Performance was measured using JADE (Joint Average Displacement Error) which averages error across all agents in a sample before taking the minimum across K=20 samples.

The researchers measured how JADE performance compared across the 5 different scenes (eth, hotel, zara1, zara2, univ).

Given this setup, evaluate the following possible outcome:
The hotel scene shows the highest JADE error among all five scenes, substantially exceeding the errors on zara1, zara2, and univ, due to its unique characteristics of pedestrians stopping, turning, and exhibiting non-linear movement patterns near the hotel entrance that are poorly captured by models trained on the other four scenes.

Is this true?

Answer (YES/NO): NO